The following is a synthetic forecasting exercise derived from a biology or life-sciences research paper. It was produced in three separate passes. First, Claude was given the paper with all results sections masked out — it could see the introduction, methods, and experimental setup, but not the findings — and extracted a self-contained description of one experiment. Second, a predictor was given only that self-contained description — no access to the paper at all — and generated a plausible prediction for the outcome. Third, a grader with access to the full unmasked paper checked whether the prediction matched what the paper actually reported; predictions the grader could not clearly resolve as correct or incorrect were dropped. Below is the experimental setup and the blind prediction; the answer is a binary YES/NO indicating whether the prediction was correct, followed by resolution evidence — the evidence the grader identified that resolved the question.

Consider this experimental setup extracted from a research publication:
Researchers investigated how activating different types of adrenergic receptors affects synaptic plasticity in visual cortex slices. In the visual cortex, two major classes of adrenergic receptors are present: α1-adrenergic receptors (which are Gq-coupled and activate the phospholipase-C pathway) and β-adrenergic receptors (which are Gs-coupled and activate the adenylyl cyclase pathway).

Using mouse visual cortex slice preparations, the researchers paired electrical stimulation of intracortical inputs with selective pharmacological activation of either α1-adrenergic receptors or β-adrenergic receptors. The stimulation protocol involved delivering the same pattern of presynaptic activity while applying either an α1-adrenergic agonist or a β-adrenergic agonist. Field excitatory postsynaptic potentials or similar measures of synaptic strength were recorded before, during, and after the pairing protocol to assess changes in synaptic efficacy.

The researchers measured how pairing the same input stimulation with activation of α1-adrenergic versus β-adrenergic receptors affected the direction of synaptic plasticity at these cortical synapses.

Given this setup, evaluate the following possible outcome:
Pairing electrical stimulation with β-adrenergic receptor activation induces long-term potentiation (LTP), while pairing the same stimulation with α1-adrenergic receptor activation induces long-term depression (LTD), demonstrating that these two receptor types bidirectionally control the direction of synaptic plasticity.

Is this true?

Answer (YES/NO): YES